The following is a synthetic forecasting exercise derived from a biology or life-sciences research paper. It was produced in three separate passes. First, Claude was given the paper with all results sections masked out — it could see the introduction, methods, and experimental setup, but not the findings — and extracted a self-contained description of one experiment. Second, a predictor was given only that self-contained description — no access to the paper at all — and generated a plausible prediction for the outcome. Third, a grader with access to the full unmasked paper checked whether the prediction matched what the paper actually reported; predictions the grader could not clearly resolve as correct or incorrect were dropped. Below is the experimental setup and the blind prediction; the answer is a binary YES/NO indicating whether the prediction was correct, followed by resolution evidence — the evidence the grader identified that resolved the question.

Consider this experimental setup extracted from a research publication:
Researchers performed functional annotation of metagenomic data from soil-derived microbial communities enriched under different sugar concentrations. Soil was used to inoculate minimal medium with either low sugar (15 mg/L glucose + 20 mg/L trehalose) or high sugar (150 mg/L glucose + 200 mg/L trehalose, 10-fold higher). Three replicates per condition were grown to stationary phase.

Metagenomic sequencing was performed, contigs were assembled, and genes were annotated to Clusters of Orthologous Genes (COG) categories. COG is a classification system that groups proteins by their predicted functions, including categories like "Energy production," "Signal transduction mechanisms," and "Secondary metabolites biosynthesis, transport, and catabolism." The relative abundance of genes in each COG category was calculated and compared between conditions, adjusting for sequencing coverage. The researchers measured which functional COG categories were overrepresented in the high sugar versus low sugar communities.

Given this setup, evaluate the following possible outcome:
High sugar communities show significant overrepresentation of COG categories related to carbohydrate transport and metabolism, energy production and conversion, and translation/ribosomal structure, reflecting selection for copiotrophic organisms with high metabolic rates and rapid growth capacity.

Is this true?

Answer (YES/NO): NO